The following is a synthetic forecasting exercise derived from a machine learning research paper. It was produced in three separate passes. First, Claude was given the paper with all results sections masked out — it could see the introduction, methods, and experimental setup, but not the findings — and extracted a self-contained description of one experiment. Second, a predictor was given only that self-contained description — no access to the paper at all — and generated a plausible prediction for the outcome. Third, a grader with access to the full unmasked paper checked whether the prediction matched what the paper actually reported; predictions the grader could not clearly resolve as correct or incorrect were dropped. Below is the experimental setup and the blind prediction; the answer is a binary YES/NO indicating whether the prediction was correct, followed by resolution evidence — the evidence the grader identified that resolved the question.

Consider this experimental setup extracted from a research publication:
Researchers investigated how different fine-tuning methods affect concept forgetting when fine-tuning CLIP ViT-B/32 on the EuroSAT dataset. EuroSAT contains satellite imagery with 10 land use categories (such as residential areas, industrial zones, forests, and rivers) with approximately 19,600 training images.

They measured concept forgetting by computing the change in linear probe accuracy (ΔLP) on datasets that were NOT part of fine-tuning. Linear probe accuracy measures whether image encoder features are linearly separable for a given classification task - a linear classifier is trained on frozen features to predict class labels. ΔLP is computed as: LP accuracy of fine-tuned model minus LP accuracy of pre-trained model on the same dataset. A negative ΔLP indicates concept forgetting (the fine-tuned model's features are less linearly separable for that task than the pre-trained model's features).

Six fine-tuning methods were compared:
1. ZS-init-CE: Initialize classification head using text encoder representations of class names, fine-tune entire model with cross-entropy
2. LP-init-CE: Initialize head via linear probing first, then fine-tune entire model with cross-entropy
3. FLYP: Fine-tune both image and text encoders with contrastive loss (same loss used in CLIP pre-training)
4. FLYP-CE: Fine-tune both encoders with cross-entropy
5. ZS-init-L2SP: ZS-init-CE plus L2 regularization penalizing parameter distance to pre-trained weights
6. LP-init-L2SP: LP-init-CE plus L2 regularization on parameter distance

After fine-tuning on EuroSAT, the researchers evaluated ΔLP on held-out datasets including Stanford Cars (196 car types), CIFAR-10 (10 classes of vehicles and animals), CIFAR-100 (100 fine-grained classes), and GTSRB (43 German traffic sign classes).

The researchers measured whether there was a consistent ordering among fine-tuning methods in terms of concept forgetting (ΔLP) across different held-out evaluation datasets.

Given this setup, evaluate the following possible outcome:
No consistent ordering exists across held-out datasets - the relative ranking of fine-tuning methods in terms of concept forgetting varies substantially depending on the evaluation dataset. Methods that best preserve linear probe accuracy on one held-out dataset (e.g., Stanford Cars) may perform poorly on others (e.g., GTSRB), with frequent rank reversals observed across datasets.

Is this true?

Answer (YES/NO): NO